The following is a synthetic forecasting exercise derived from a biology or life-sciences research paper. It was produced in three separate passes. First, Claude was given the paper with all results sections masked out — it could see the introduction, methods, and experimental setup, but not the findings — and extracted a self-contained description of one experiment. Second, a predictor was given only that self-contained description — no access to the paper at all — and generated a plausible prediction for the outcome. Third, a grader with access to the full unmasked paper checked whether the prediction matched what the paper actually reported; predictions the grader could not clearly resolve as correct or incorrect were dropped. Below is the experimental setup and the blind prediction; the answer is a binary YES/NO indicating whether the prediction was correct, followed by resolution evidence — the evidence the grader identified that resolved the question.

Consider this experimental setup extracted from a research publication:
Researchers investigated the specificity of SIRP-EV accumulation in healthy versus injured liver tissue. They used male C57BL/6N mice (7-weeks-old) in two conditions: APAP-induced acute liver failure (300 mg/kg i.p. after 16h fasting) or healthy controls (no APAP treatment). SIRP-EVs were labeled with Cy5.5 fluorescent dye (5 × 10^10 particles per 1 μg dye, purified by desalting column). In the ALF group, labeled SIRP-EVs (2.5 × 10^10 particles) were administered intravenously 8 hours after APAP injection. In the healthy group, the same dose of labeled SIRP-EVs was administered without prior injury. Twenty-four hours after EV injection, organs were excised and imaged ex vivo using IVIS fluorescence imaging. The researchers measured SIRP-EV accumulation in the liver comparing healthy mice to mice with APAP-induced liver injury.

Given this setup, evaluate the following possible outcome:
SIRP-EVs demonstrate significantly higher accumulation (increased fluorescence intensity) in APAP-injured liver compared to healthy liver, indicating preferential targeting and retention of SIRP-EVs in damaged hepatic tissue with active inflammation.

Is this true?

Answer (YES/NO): YES